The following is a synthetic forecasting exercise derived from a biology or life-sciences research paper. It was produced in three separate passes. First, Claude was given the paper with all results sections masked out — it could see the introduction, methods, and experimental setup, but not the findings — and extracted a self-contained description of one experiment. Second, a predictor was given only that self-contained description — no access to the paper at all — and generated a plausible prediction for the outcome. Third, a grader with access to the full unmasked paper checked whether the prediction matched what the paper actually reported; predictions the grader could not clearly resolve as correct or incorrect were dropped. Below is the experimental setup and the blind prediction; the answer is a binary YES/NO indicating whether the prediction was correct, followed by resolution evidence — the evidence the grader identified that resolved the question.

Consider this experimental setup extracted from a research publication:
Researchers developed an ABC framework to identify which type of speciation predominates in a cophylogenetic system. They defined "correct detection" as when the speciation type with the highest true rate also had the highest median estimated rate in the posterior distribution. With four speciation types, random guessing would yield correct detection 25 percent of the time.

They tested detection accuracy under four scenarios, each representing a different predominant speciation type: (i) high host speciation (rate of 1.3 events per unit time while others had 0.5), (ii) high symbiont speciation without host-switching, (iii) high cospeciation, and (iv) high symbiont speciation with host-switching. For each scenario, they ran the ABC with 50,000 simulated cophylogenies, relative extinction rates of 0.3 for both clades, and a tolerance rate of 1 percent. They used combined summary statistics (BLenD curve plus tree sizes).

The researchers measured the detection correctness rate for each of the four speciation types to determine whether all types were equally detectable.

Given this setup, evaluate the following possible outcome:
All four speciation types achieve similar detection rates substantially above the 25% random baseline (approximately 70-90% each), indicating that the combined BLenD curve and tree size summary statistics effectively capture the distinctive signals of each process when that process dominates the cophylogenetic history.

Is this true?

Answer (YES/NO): NO